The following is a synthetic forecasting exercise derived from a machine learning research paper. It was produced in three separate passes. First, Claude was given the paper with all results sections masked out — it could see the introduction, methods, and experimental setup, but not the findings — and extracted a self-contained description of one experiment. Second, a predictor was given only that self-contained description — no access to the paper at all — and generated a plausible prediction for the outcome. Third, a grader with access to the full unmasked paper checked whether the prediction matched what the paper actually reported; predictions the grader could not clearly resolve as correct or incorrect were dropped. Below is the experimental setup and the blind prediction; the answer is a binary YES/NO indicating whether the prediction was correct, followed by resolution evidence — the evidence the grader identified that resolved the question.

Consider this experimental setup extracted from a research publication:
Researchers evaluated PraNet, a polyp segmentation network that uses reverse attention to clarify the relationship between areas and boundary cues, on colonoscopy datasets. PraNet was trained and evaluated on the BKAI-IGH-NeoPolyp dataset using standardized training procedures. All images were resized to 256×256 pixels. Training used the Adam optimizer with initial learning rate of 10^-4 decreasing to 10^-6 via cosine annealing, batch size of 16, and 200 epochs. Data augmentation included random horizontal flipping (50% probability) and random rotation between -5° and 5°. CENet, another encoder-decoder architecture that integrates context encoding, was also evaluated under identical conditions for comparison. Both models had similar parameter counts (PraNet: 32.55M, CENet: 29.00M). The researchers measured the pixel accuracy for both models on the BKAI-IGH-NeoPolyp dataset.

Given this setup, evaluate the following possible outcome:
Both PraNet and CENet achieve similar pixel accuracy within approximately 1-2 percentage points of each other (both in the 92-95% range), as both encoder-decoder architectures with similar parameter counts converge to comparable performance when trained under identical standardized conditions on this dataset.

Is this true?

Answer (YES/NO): NO